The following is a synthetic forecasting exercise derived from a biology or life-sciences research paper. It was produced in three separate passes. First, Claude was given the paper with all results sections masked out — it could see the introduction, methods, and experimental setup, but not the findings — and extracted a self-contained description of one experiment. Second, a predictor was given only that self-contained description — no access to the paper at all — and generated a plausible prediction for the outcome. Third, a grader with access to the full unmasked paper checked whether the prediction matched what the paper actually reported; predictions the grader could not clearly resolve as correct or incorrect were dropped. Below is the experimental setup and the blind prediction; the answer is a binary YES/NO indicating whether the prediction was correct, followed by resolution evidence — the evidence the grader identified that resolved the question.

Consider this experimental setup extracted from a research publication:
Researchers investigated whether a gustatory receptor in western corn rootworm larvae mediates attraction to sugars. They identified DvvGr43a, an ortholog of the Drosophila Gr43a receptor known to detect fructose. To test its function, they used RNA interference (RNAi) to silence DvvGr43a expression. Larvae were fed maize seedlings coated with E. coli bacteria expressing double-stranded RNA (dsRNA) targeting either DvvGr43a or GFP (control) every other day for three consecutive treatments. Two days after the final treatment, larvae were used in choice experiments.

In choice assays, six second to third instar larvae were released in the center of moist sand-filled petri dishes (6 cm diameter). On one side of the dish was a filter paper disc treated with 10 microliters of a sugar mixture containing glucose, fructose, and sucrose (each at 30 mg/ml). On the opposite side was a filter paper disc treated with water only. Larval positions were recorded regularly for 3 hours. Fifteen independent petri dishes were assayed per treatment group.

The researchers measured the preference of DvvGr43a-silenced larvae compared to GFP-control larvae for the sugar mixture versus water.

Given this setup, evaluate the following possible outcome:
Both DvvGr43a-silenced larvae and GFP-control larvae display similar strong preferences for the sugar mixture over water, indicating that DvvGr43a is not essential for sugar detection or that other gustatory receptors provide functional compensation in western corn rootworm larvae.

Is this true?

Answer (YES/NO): NO